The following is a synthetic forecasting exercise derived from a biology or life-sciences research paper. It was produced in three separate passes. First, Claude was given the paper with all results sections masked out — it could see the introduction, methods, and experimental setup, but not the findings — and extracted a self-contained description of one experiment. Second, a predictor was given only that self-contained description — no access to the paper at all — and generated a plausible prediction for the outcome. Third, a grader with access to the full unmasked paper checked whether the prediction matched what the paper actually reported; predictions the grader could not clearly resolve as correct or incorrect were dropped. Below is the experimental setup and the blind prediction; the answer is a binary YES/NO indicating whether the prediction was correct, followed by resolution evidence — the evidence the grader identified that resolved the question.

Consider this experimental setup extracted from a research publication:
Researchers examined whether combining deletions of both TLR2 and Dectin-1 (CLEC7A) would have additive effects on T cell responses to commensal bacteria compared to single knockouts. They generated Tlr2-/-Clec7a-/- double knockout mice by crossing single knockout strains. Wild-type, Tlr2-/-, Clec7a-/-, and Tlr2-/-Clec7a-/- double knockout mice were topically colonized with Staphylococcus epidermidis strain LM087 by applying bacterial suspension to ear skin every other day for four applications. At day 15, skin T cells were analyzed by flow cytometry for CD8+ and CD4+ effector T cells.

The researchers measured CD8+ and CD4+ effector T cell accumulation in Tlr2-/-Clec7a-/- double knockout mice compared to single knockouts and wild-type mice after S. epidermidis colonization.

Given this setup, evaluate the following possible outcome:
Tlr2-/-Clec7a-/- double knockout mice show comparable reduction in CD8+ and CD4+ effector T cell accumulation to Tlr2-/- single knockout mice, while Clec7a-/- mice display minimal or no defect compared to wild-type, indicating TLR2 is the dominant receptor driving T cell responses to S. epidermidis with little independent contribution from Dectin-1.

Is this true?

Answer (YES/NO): NO